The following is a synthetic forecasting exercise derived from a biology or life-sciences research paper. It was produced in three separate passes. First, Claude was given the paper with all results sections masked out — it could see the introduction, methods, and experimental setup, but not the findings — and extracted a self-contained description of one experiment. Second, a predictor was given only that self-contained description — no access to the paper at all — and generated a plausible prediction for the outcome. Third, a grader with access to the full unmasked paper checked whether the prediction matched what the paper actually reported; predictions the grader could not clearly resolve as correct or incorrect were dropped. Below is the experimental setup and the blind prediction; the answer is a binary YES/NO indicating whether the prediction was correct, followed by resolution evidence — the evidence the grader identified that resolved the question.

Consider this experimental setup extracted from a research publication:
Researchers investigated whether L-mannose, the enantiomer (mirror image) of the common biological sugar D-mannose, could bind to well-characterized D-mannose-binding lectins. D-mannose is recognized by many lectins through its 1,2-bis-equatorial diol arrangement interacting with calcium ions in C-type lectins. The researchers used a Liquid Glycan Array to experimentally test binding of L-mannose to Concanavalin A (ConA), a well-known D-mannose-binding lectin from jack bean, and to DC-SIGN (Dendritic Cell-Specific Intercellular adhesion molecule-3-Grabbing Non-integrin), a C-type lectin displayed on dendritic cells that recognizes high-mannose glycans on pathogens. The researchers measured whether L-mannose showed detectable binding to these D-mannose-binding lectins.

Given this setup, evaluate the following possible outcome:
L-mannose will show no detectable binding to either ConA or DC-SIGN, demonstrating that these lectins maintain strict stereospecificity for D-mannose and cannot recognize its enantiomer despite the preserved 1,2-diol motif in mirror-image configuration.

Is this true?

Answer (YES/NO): YES